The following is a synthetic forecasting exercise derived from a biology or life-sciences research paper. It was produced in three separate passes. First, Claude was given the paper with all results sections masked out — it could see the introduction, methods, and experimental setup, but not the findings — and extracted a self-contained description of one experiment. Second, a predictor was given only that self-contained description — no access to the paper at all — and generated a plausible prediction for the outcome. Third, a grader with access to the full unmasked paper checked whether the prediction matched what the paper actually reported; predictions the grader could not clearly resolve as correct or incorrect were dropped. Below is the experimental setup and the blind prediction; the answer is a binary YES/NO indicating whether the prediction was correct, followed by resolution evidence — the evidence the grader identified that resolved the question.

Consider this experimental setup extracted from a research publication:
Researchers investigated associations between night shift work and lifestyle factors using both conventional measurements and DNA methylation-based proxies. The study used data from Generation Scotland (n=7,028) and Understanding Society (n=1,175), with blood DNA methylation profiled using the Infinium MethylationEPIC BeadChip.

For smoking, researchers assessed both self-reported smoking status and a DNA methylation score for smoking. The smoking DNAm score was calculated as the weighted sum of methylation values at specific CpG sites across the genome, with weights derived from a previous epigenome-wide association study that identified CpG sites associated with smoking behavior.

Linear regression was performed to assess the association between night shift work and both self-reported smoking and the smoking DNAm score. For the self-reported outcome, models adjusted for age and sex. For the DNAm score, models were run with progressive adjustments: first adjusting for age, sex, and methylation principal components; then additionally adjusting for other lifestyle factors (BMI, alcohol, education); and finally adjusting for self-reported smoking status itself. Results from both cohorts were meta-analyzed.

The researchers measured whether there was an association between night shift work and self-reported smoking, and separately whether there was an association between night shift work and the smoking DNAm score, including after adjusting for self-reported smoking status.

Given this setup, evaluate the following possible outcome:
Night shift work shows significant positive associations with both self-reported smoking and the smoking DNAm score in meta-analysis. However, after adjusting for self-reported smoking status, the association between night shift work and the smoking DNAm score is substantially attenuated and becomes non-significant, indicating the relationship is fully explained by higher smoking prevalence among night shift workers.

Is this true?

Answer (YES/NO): NO